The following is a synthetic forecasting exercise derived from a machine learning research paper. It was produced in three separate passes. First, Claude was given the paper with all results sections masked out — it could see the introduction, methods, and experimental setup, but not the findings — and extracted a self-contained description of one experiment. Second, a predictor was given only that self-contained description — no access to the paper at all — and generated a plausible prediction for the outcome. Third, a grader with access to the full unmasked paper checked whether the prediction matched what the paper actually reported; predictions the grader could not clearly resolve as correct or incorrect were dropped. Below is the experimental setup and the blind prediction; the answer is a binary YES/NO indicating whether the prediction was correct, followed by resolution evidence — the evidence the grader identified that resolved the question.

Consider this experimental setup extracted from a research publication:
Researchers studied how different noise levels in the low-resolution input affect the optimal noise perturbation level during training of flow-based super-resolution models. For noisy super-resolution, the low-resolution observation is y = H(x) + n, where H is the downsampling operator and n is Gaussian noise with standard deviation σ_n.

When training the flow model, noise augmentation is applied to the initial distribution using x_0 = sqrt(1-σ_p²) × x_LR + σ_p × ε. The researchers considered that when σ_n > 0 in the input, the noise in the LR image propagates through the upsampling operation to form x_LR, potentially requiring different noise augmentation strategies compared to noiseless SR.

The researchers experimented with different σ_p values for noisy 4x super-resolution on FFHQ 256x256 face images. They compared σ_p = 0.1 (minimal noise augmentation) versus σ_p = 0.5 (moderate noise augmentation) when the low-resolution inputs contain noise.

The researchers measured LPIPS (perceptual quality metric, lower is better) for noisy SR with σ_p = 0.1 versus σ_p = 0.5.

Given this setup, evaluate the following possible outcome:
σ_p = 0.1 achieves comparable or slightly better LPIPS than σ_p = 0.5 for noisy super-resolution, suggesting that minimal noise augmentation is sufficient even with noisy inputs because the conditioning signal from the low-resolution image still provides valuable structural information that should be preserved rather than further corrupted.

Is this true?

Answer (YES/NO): NO